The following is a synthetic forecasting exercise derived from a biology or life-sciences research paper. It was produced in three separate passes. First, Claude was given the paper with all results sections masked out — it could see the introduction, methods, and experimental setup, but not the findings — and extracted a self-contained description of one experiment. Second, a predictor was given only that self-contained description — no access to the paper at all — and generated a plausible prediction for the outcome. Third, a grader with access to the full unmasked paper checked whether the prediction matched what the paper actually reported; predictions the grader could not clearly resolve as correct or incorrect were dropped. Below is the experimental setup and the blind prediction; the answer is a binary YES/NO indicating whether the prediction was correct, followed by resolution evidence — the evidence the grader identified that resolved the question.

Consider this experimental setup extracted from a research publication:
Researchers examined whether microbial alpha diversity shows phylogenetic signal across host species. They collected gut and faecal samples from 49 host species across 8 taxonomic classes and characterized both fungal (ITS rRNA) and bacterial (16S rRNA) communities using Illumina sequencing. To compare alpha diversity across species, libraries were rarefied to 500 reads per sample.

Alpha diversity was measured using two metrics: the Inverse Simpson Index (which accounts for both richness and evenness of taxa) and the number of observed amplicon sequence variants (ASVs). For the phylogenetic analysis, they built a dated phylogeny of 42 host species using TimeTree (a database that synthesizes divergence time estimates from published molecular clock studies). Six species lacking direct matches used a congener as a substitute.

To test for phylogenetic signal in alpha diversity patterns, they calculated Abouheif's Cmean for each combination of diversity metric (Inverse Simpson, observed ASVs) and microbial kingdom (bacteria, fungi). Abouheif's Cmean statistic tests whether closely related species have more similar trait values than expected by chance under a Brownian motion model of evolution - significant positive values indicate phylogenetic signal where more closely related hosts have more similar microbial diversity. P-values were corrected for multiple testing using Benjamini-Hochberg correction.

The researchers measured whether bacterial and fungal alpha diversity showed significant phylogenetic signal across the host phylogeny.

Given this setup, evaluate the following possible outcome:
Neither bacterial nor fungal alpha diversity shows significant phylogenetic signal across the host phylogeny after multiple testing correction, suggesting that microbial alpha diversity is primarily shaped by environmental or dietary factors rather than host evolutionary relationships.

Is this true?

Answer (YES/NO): NO